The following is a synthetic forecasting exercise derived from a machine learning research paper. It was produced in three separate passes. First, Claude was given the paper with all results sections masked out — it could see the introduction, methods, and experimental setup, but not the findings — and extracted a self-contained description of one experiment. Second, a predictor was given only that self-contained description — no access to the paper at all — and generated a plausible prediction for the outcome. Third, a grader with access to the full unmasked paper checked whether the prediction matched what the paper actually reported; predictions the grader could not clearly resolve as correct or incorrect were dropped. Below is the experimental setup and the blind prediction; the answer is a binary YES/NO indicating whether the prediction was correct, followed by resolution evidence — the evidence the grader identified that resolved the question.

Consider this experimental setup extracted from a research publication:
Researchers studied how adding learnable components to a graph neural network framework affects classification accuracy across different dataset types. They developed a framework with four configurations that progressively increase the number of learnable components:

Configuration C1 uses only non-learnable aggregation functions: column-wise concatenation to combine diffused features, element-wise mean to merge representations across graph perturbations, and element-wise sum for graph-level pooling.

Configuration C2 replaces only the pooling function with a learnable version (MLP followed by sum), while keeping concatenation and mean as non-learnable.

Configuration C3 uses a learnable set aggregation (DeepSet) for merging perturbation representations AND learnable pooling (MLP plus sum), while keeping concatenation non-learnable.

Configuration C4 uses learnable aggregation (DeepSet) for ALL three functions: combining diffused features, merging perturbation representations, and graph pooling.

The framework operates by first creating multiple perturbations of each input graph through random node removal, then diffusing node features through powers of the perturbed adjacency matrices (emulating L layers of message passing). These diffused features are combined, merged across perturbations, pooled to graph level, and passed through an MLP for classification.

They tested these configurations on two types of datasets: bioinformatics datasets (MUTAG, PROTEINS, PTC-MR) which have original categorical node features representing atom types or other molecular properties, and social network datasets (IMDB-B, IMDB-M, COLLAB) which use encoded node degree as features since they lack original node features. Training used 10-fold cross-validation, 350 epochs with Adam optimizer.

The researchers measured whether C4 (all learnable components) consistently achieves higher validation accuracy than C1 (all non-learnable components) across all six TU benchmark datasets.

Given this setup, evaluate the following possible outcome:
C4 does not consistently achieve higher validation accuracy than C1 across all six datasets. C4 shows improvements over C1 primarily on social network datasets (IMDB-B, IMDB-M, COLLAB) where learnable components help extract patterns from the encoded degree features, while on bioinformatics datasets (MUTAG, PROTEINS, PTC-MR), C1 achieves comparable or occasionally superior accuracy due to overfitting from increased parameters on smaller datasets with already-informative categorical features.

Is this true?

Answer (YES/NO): NO